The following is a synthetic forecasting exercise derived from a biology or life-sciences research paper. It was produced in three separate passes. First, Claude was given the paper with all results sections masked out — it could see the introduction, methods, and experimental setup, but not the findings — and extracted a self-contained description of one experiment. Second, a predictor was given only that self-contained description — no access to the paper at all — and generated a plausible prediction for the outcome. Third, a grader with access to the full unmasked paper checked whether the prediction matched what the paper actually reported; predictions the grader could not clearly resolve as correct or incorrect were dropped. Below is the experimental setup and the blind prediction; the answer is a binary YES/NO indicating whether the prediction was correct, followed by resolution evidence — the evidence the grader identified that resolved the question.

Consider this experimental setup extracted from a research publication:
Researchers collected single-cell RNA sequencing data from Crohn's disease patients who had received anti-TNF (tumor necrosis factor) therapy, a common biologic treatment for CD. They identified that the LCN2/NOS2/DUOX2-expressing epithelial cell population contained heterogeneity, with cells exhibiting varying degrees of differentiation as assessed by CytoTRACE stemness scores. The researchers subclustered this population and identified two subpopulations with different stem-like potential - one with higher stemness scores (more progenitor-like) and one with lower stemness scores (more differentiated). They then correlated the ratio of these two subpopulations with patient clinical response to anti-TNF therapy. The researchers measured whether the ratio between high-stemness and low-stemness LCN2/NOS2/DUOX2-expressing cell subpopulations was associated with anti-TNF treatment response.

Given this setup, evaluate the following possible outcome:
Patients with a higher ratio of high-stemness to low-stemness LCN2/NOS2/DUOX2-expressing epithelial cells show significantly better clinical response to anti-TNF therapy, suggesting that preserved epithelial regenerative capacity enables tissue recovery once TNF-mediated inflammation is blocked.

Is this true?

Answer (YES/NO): NO